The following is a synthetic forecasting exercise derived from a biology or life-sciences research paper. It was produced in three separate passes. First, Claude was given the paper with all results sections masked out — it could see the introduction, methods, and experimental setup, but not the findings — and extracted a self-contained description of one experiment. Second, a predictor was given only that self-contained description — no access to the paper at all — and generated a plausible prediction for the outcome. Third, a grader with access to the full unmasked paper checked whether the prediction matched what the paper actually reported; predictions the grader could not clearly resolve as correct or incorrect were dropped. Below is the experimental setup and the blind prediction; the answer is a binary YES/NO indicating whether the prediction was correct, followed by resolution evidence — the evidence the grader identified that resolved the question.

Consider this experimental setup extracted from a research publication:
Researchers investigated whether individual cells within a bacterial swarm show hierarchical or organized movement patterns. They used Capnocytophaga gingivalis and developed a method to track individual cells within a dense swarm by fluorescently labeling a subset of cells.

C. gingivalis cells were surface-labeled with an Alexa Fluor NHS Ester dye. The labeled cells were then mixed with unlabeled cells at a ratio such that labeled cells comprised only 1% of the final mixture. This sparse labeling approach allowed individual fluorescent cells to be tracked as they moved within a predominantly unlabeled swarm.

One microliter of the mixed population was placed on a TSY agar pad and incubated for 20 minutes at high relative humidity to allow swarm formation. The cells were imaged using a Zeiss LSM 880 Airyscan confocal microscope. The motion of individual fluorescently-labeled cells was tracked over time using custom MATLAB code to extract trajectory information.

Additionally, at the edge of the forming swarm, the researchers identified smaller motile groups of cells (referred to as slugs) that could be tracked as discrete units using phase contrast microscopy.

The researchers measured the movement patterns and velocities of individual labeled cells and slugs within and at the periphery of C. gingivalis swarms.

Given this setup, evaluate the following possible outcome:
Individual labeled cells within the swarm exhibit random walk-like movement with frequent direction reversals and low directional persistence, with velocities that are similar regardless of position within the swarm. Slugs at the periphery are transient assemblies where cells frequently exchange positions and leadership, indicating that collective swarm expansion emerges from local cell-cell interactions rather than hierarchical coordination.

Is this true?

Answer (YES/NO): NO